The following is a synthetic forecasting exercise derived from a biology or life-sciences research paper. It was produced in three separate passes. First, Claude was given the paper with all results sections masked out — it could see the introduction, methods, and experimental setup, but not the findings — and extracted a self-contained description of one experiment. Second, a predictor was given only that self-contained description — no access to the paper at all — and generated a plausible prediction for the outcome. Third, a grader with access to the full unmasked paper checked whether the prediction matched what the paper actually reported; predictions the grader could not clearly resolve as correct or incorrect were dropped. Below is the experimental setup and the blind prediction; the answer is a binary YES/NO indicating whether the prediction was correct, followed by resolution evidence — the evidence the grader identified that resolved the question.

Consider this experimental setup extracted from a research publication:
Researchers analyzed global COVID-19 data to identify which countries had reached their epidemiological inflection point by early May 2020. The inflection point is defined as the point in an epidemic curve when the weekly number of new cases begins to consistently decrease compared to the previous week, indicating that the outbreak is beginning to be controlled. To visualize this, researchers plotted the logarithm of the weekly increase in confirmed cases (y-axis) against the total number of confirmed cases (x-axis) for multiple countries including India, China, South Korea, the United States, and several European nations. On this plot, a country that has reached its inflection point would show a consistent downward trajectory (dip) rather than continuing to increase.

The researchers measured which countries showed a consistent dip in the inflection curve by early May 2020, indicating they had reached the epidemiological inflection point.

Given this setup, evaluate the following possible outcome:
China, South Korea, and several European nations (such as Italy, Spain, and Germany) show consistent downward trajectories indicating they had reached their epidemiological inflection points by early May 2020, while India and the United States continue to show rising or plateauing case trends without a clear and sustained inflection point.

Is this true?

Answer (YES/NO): NO